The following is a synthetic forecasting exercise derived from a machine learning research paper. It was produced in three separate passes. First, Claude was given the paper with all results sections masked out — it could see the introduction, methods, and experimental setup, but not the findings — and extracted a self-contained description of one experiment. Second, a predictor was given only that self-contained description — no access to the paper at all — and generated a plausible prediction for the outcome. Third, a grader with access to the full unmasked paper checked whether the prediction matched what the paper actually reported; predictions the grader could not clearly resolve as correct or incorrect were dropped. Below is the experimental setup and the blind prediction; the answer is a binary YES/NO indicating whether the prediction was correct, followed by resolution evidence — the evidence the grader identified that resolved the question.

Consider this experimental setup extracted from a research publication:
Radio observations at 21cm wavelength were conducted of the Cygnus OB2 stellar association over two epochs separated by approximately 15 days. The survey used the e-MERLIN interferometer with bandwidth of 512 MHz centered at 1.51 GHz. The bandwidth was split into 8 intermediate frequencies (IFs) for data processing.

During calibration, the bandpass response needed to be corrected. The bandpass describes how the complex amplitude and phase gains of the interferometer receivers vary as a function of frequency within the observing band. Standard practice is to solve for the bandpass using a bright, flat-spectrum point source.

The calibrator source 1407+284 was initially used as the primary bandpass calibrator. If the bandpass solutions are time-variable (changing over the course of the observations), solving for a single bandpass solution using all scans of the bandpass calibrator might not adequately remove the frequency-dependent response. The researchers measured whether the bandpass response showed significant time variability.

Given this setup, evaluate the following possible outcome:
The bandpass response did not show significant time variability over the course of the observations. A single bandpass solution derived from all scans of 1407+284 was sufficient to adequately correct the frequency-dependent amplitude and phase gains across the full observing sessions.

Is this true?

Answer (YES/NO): NO